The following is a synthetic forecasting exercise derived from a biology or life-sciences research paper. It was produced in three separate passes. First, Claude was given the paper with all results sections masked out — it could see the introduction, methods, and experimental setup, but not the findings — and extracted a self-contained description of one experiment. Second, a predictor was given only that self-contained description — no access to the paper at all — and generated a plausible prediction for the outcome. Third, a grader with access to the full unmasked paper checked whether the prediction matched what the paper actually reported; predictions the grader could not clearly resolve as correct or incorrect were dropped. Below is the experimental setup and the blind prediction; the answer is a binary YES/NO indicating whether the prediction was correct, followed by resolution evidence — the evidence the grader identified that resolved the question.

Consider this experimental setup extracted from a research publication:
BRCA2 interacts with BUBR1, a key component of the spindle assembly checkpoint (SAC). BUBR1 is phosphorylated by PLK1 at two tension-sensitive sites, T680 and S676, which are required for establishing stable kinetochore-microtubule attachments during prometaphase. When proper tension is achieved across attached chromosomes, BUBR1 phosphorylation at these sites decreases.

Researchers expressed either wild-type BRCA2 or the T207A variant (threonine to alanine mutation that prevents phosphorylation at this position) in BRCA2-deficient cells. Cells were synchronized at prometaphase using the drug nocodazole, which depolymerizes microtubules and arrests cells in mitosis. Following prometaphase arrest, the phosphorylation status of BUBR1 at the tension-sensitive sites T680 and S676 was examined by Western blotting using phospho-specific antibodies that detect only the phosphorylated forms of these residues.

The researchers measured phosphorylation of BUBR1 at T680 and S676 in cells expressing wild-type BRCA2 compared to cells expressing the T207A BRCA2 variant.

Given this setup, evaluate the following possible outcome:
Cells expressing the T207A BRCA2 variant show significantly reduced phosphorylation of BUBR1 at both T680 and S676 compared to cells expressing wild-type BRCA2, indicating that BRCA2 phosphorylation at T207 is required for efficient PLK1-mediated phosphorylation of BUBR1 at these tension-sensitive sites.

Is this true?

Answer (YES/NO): YES